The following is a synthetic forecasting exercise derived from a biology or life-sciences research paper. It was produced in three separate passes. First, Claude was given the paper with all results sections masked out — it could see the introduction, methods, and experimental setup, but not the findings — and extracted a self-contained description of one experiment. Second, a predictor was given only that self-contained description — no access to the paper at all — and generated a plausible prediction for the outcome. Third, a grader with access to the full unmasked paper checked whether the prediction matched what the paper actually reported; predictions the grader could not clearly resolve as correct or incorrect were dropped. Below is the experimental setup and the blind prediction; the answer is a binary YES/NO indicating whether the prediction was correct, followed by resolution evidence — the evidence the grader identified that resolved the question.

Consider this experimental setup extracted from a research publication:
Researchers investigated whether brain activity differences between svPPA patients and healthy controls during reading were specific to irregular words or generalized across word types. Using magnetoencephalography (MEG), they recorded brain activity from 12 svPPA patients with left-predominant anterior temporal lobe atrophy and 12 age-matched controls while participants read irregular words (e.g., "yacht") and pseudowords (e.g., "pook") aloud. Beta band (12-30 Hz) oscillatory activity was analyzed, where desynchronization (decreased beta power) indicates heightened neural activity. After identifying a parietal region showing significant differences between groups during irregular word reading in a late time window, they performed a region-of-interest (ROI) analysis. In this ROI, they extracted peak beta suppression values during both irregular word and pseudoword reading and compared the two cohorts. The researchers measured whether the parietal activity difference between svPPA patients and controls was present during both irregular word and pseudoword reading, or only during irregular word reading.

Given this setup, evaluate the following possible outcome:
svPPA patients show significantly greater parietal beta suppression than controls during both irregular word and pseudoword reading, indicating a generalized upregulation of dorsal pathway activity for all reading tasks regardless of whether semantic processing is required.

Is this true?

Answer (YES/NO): NO